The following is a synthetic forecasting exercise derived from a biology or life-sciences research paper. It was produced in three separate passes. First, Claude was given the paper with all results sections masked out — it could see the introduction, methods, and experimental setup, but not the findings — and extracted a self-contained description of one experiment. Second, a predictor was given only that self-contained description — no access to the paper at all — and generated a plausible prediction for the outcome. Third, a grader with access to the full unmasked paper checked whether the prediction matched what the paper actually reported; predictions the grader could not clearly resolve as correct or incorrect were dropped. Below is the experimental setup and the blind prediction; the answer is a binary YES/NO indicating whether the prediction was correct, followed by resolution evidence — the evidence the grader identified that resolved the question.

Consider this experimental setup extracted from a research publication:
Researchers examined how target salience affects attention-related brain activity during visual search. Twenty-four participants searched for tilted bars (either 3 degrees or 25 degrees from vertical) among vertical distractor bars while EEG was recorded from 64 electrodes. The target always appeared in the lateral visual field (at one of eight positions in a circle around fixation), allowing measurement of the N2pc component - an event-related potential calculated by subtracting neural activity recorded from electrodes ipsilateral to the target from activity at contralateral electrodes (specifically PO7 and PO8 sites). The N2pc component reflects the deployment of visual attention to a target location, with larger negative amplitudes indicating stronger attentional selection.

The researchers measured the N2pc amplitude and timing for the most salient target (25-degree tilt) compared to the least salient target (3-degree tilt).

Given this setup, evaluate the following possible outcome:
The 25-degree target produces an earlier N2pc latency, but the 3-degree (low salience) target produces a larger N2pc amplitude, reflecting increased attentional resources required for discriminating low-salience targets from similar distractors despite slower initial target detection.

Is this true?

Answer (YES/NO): NO